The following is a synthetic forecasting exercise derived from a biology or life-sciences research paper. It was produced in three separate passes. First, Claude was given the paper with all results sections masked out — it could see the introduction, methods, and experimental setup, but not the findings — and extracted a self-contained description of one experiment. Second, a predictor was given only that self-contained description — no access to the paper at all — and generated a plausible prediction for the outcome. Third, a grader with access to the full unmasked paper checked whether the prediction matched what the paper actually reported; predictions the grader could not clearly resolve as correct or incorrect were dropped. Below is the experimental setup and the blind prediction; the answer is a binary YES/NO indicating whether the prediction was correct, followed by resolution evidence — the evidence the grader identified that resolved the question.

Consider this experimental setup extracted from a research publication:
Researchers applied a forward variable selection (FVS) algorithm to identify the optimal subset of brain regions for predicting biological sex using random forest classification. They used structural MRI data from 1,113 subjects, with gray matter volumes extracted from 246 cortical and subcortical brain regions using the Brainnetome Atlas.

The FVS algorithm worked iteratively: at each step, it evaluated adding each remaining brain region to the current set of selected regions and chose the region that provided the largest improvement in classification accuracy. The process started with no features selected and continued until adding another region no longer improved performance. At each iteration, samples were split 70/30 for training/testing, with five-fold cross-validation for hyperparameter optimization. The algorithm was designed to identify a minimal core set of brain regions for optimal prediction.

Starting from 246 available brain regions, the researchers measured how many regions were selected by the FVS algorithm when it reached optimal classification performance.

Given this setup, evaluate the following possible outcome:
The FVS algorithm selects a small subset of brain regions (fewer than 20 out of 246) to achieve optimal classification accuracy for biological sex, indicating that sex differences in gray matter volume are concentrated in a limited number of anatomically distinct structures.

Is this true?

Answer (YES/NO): NO